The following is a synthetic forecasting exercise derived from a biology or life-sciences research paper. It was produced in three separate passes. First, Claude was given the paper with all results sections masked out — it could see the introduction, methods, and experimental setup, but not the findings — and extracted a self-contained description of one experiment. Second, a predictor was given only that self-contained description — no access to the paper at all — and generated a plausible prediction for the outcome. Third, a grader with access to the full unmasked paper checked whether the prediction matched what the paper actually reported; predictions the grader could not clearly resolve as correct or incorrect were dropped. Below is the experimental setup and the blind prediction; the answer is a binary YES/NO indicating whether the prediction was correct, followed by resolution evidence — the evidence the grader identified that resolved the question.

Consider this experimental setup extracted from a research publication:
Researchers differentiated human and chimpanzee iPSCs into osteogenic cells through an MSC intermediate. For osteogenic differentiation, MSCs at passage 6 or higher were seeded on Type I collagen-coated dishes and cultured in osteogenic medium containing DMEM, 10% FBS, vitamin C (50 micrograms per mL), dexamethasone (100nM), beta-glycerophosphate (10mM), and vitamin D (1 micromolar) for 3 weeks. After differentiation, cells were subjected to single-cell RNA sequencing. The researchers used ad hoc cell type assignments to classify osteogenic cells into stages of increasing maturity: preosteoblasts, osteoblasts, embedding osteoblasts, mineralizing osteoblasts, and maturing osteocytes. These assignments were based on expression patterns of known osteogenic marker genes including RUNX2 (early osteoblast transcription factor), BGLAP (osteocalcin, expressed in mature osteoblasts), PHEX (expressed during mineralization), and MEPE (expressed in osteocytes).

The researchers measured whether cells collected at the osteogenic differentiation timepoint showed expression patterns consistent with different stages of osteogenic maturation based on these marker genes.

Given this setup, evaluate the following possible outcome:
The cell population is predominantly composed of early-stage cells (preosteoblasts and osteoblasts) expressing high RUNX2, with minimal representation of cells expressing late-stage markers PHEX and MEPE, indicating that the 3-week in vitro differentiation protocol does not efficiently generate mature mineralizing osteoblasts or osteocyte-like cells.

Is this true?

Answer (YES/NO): NO